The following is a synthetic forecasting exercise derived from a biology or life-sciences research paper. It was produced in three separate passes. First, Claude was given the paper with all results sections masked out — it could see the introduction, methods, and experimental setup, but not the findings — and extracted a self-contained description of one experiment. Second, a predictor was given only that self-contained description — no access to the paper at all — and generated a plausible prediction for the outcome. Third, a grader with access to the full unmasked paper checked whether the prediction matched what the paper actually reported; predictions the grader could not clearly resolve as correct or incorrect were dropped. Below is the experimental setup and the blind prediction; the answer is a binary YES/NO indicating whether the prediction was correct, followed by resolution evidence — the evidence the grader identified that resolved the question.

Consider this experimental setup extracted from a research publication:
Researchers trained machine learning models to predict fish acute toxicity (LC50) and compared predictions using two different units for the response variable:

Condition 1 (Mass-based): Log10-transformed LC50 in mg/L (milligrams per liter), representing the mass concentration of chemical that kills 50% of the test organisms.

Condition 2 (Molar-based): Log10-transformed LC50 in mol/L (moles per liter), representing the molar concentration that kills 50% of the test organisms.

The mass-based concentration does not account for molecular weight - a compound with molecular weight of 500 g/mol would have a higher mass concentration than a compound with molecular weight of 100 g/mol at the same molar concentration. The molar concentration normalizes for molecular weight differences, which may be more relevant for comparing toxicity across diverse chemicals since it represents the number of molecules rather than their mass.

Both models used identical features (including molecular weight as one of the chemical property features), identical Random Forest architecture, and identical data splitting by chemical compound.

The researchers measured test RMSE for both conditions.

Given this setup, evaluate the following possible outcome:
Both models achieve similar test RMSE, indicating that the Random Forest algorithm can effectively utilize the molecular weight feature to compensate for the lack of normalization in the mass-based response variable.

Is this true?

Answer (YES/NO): YES